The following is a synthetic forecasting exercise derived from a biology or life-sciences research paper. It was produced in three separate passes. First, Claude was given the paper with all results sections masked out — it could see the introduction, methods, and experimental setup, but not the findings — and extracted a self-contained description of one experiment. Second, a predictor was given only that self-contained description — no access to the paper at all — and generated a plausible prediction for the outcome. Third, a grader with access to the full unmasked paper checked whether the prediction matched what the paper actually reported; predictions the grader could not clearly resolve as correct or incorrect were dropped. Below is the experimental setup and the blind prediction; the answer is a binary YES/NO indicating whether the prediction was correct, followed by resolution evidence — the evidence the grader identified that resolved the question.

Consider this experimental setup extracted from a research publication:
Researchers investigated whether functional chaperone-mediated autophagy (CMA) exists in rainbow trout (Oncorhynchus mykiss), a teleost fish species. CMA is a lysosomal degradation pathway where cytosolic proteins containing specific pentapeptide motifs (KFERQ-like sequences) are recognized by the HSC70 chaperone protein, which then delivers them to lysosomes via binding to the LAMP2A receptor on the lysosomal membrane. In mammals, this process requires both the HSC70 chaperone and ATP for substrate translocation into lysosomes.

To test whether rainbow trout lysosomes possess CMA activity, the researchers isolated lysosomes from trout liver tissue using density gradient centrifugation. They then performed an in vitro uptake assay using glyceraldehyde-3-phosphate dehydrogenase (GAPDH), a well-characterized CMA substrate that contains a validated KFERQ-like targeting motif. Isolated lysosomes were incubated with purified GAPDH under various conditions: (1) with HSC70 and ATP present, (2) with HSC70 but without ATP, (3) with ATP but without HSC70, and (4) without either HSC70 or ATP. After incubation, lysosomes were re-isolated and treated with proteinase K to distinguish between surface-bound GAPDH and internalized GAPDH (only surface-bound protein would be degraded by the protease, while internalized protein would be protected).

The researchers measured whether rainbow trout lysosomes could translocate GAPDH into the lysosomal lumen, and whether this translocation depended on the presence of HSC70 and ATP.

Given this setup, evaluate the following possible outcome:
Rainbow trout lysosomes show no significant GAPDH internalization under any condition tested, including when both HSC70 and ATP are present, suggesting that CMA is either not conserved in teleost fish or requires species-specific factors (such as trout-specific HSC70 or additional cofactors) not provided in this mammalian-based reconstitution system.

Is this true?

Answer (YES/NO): NO